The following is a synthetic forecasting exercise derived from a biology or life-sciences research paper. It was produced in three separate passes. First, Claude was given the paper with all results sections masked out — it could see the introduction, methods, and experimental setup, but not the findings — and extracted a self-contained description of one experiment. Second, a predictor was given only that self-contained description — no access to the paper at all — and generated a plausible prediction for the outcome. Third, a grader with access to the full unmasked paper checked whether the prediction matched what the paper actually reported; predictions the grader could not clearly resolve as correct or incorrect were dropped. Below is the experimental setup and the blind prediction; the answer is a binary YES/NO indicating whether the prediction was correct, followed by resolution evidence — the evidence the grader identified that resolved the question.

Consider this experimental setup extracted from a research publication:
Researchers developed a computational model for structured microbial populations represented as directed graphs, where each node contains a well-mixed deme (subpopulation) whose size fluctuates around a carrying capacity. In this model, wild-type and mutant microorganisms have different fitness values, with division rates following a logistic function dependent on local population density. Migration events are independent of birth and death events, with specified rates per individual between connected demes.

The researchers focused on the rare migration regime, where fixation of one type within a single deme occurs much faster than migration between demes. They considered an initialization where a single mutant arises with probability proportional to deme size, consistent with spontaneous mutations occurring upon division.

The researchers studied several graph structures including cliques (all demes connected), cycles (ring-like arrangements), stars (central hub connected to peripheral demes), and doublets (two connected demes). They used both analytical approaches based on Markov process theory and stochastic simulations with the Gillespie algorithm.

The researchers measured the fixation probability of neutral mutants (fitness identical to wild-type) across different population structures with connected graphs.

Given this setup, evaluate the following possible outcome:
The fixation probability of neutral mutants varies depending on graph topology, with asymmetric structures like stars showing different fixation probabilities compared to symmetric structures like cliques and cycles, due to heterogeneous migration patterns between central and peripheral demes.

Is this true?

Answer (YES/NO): NO